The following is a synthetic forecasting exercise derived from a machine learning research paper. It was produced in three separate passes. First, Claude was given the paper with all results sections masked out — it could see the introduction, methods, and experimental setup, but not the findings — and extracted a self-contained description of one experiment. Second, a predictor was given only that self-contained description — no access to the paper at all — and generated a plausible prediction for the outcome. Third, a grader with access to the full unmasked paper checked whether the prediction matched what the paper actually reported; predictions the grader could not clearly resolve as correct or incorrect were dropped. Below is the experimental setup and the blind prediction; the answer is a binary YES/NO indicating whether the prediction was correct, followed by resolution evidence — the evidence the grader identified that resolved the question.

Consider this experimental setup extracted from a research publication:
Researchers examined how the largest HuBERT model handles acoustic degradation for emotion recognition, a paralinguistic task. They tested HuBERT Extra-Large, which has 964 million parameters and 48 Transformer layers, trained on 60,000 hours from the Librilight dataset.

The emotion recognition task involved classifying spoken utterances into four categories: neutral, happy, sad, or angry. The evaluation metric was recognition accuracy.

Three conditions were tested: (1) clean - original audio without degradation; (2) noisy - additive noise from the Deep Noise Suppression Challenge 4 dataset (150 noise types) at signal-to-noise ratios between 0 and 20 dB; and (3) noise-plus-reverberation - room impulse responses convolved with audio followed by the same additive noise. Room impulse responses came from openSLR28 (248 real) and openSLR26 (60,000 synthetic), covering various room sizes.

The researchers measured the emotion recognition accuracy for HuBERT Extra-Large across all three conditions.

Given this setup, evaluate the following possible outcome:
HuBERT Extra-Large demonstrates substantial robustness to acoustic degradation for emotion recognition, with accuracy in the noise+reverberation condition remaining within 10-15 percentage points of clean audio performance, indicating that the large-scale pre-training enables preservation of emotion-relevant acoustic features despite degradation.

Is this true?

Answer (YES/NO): NO